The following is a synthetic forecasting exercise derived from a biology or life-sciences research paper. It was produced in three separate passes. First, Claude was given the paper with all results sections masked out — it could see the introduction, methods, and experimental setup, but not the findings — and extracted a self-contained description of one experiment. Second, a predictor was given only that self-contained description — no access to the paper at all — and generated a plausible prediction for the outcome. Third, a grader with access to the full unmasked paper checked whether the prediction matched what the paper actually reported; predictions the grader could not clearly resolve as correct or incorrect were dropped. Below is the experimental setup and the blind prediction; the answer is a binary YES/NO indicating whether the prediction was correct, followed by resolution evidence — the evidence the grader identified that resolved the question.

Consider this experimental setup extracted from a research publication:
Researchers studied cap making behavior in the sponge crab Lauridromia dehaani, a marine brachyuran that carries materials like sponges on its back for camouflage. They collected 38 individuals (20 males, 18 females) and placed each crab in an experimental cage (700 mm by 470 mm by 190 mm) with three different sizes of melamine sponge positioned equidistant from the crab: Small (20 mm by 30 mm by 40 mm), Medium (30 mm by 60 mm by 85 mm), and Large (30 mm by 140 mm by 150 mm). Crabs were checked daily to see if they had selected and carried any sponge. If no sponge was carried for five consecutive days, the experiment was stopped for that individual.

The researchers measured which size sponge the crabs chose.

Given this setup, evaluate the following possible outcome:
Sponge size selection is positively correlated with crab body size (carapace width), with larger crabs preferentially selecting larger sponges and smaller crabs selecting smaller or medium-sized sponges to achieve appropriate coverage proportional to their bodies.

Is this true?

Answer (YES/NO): YES